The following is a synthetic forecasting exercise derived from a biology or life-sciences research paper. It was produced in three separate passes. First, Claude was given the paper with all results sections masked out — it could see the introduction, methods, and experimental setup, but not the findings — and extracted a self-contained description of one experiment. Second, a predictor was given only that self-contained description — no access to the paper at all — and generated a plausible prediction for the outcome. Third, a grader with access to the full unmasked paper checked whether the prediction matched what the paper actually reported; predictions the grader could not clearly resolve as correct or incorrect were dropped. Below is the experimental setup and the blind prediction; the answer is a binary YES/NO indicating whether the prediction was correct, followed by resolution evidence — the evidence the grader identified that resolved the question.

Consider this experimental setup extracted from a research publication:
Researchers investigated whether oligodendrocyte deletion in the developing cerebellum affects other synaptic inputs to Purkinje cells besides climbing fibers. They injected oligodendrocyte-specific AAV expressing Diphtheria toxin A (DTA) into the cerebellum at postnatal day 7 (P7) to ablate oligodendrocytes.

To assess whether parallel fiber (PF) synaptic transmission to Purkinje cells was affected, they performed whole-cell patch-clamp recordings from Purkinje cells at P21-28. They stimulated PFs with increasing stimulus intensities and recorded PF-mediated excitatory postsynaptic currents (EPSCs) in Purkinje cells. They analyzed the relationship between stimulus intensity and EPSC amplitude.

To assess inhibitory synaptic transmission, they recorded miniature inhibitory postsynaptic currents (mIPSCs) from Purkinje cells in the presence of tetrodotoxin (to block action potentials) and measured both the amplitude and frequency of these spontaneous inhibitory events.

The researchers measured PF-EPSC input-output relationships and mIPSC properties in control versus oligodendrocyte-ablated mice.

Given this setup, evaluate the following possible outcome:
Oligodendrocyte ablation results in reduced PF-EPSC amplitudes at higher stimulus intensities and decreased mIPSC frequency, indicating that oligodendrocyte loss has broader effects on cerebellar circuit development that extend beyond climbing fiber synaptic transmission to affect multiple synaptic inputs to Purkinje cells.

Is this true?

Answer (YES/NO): NO